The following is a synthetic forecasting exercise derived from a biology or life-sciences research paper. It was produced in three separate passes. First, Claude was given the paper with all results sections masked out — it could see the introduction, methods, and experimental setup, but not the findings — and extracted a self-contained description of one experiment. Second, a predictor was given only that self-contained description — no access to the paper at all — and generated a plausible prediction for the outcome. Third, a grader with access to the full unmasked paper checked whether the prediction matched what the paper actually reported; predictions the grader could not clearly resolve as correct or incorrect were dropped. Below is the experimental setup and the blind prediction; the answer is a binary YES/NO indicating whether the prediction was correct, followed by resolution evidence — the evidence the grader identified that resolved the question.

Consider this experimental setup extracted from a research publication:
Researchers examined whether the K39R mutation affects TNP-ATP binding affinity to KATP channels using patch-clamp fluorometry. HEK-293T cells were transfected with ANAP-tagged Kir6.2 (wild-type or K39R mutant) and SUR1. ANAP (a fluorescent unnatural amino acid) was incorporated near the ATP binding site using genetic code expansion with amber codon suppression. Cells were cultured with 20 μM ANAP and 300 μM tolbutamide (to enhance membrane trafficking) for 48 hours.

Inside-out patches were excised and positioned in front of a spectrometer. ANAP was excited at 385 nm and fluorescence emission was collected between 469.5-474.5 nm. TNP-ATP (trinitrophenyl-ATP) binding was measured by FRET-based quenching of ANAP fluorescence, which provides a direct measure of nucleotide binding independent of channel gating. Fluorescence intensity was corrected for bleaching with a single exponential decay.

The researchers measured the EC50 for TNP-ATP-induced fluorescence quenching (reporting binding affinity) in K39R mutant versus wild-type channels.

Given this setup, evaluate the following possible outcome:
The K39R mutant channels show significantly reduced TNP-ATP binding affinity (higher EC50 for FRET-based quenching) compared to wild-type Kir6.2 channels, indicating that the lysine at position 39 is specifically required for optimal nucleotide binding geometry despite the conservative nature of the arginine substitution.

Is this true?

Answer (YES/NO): YES